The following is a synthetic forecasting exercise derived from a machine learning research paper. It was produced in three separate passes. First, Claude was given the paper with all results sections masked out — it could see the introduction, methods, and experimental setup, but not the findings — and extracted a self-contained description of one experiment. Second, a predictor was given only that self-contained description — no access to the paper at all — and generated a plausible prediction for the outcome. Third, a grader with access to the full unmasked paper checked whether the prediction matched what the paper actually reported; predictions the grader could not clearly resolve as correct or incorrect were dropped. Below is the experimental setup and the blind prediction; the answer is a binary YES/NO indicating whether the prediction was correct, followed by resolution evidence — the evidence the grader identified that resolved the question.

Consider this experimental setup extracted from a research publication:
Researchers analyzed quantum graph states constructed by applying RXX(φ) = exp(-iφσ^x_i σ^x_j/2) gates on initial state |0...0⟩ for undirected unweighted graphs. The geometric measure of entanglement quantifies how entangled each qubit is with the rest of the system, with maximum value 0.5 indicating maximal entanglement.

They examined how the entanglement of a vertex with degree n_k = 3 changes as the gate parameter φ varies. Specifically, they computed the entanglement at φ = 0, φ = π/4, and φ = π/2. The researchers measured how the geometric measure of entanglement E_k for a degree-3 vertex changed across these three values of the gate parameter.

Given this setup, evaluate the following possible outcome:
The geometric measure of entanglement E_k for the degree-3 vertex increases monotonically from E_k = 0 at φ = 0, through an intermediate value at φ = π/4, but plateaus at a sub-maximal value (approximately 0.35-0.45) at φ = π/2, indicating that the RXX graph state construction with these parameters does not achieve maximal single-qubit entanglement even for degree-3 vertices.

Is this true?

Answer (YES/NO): NO